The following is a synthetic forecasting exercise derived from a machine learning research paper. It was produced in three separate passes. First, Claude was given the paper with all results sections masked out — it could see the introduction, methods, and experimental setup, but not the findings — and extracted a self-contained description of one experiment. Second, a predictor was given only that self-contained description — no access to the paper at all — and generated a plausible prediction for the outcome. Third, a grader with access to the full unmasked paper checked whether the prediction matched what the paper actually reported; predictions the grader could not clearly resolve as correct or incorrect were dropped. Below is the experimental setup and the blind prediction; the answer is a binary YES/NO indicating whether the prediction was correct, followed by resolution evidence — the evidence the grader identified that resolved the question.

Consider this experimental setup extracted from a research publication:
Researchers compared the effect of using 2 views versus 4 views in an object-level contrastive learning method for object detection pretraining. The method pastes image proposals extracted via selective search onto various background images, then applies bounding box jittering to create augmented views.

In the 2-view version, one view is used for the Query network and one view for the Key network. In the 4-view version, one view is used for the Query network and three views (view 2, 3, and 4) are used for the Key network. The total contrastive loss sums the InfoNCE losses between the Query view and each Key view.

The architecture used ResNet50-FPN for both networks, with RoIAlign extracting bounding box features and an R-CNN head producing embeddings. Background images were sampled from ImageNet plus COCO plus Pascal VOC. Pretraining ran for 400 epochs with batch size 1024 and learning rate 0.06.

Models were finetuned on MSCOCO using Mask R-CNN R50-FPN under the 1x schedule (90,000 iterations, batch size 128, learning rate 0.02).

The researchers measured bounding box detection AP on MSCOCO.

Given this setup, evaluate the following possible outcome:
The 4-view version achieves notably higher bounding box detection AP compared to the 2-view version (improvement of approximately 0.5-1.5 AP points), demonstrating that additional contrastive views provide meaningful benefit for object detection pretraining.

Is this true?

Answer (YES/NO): YES